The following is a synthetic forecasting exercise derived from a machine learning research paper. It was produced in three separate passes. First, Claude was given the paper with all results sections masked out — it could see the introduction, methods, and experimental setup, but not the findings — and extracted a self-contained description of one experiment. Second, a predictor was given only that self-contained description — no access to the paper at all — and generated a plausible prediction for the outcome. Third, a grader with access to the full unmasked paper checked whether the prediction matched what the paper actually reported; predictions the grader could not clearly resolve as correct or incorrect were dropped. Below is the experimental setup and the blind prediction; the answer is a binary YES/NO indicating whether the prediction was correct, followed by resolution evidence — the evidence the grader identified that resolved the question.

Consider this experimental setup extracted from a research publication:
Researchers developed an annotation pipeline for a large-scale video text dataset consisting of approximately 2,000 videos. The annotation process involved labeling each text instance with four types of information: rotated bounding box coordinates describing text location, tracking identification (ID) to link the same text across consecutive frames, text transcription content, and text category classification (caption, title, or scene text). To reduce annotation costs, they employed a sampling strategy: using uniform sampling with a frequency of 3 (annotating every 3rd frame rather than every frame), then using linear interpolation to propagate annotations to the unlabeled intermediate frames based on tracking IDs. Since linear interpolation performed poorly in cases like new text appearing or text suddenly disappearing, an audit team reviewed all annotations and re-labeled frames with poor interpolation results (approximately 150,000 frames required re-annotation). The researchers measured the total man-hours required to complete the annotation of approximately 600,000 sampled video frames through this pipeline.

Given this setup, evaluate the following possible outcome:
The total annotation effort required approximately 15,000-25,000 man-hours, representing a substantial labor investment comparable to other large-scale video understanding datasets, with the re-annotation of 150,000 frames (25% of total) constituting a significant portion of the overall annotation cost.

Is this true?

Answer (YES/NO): YES